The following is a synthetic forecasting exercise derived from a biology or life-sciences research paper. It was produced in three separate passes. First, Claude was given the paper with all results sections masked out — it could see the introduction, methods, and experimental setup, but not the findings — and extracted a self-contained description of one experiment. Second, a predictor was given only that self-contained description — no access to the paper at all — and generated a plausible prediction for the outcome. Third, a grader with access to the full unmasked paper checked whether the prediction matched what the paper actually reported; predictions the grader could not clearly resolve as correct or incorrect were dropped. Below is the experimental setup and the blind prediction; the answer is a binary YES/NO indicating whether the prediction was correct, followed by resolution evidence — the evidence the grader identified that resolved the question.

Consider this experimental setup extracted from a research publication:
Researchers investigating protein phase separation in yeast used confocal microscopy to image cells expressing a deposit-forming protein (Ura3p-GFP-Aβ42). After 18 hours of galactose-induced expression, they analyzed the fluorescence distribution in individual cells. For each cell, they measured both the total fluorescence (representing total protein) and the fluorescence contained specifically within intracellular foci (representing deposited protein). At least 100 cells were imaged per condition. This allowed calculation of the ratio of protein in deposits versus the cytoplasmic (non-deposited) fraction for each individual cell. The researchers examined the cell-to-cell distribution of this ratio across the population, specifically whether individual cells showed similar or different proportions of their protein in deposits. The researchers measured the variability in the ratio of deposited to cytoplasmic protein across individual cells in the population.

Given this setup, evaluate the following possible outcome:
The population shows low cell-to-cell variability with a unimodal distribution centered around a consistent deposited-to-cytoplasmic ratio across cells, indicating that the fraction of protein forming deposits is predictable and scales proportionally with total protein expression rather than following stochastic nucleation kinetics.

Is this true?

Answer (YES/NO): NO